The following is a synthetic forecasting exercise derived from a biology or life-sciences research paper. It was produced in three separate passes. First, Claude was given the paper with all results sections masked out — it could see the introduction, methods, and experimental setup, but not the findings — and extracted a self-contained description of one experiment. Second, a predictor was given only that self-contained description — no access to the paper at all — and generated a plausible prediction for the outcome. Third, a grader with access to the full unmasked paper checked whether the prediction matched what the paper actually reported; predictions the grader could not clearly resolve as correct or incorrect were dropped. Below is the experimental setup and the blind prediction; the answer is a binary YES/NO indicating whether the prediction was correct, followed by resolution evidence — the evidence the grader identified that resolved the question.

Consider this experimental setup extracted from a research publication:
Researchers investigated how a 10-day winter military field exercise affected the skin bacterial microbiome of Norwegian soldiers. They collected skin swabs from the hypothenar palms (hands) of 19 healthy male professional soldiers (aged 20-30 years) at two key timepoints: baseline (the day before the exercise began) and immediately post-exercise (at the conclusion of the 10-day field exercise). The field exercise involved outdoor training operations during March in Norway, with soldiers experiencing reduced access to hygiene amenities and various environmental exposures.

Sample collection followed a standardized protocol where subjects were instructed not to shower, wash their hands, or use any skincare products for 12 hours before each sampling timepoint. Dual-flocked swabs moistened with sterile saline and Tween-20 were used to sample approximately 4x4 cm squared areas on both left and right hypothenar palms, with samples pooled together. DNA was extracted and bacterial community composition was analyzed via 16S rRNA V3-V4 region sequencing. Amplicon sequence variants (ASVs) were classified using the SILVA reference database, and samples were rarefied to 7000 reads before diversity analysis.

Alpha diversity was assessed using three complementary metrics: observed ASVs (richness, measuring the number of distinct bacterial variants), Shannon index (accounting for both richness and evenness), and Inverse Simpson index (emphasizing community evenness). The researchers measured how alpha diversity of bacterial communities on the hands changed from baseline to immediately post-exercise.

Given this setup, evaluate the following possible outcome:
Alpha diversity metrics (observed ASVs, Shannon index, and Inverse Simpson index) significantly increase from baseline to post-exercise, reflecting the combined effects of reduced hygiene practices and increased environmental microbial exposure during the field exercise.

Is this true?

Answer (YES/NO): NO